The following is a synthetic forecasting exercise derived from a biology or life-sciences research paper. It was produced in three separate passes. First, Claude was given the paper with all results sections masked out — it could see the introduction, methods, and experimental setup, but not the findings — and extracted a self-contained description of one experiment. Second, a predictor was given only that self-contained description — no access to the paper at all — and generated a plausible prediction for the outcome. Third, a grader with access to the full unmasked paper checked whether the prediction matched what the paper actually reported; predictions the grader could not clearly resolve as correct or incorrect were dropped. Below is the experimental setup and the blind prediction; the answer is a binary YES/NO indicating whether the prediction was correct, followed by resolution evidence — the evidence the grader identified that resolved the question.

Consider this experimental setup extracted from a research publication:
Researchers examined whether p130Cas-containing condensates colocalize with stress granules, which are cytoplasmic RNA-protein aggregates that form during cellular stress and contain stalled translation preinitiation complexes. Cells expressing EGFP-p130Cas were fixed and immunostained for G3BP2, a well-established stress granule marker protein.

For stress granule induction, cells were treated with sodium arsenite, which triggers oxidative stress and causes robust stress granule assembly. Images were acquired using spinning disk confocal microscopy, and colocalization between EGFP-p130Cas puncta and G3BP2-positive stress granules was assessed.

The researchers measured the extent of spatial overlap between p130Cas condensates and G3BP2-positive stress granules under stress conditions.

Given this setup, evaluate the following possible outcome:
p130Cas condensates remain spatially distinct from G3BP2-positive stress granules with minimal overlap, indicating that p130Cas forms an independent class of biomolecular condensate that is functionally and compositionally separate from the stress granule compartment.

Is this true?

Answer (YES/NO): YES